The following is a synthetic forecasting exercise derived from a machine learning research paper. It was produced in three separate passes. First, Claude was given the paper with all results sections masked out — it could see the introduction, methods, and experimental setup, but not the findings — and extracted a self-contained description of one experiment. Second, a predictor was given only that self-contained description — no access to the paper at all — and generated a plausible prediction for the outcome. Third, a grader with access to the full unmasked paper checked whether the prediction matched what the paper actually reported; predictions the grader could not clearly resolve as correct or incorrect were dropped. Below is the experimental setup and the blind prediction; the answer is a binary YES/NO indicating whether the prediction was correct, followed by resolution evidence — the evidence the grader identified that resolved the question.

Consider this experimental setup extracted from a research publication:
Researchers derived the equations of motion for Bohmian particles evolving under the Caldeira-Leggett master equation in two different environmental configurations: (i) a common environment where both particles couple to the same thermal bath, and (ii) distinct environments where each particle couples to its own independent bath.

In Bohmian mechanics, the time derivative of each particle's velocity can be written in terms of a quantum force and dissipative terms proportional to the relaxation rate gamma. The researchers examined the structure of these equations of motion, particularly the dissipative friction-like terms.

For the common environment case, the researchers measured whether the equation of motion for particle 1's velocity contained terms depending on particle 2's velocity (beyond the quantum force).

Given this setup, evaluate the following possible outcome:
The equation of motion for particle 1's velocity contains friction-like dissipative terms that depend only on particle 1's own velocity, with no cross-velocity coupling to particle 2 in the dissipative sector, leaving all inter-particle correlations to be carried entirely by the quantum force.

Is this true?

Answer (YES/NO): NO